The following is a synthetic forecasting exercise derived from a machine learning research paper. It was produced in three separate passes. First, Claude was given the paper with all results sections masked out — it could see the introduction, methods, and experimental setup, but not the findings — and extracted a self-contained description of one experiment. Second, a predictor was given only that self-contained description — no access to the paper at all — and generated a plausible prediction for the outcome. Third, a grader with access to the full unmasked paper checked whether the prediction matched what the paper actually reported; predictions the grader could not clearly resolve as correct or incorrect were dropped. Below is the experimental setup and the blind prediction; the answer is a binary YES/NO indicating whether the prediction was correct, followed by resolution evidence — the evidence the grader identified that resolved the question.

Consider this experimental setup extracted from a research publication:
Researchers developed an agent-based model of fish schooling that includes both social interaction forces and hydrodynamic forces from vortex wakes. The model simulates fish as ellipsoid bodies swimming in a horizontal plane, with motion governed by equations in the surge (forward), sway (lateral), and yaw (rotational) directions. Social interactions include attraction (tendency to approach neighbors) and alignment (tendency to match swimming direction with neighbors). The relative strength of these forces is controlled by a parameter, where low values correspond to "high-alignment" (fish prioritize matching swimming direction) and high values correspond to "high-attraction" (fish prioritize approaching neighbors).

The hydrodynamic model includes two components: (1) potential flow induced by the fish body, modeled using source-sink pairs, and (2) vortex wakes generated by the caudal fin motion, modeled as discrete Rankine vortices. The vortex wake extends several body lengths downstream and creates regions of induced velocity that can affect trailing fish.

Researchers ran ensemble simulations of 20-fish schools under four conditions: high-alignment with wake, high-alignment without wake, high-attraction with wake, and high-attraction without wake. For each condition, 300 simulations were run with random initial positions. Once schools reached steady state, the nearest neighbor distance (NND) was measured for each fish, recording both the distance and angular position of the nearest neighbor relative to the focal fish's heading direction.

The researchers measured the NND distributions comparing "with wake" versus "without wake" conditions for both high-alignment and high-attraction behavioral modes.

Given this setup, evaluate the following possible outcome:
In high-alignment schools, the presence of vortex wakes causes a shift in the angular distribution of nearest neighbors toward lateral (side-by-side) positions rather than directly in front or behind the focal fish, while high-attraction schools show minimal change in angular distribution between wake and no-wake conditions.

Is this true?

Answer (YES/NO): NO